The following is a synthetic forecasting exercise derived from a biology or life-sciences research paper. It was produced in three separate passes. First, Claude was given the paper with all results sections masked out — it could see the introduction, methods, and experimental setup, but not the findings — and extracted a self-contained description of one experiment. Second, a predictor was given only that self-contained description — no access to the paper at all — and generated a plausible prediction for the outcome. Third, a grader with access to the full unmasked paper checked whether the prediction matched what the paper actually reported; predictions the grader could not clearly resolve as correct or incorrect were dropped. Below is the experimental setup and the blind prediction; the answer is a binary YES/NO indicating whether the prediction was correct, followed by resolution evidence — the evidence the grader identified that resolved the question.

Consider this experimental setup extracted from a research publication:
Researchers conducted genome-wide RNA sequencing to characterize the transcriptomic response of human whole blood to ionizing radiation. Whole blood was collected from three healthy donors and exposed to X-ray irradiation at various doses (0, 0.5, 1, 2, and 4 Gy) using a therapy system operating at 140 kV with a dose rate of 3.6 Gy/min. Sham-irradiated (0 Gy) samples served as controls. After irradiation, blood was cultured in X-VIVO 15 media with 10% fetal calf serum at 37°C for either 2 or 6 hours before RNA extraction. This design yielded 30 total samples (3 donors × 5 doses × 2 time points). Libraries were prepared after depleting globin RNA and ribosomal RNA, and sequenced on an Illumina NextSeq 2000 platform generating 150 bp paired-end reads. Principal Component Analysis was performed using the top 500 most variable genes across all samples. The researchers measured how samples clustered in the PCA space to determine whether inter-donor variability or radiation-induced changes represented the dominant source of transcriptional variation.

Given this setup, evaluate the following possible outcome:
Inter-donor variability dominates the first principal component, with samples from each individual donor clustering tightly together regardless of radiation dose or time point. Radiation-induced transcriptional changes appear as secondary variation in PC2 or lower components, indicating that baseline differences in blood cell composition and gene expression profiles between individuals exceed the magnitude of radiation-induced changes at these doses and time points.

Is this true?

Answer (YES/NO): NO